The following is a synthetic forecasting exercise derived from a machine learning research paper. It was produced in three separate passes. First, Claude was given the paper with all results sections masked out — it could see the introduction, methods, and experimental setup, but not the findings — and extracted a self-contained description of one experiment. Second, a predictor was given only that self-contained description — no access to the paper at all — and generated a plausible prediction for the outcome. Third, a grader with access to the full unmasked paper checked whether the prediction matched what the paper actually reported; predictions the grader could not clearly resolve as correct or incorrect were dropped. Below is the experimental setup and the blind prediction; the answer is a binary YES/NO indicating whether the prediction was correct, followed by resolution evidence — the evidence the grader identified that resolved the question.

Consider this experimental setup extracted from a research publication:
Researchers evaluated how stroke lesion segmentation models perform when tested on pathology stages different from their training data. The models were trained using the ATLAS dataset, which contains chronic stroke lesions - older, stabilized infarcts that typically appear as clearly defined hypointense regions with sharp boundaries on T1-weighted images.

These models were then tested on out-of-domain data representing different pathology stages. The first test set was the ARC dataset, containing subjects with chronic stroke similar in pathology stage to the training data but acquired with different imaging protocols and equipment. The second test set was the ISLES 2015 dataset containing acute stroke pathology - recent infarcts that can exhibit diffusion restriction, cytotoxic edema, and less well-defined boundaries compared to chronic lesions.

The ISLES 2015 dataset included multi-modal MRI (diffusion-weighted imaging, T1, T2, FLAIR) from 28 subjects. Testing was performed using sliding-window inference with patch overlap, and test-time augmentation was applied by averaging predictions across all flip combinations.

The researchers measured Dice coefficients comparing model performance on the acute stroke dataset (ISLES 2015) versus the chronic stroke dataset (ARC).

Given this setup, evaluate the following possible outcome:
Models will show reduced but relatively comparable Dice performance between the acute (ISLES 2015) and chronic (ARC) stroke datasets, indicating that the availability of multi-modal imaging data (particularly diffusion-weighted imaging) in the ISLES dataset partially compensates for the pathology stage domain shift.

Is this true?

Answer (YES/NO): NO